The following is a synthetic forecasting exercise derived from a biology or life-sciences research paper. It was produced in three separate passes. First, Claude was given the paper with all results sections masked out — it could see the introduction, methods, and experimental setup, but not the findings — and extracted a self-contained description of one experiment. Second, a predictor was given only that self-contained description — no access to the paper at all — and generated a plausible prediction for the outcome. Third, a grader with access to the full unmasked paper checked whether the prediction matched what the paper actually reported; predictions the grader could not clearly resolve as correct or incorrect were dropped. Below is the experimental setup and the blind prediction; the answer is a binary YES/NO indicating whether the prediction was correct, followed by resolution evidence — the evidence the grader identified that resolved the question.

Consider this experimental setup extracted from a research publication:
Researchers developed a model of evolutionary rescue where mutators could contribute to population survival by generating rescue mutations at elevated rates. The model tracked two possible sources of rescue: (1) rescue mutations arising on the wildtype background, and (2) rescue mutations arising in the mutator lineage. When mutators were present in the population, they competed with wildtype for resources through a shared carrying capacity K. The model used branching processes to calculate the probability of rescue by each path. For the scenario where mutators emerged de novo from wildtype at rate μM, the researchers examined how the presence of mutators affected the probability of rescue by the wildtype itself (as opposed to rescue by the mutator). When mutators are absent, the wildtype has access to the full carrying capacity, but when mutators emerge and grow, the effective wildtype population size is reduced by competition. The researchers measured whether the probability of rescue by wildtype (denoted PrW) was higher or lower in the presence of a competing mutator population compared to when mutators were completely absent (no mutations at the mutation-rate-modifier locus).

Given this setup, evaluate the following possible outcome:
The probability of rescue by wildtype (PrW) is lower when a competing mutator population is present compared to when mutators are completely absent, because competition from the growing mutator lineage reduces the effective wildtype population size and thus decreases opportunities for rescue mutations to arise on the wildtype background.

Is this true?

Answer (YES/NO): YES